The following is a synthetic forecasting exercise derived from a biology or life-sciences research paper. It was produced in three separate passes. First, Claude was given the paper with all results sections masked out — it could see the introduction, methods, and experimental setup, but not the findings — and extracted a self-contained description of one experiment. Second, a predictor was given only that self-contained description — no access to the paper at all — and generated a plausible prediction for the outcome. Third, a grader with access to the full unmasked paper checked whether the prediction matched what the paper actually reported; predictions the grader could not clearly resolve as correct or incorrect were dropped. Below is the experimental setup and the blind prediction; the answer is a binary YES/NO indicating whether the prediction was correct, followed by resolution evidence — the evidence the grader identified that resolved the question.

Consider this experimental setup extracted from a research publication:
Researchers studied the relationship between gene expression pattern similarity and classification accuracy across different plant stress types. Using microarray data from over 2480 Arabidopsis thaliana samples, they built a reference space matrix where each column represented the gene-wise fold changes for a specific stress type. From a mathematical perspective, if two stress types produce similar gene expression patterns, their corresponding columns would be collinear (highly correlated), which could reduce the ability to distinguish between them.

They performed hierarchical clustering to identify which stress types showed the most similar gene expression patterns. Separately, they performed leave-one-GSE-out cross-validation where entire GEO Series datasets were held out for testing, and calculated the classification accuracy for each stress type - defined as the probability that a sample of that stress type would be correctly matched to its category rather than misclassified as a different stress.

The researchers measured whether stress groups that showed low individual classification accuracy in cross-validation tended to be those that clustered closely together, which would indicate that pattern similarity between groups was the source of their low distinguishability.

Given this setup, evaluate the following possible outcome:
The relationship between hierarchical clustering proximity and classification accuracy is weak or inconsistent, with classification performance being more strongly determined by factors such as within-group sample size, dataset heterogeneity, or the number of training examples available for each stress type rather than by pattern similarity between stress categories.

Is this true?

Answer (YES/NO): NO